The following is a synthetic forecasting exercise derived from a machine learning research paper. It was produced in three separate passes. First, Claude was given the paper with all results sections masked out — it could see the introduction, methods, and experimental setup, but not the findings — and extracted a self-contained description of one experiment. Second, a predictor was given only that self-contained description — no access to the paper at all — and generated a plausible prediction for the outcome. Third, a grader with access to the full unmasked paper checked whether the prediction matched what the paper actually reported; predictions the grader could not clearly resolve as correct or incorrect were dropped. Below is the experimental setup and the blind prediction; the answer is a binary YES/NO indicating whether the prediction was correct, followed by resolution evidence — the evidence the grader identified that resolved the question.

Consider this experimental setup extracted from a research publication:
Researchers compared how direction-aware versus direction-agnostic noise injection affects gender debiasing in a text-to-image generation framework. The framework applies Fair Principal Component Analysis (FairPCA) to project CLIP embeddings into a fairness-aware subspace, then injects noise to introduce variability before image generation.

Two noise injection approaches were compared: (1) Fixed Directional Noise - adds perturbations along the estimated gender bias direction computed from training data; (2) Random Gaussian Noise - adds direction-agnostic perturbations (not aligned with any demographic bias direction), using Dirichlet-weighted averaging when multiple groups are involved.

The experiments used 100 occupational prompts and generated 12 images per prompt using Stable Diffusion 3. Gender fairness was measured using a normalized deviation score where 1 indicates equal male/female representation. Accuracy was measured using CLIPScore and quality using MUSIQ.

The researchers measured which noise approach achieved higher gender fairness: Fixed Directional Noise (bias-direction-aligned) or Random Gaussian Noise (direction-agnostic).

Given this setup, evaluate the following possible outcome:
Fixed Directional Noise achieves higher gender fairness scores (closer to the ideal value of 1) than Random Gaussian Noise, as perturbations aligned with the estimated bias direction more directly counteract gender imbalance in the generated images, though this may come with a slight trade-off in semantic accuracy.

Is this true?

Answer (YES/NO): NO